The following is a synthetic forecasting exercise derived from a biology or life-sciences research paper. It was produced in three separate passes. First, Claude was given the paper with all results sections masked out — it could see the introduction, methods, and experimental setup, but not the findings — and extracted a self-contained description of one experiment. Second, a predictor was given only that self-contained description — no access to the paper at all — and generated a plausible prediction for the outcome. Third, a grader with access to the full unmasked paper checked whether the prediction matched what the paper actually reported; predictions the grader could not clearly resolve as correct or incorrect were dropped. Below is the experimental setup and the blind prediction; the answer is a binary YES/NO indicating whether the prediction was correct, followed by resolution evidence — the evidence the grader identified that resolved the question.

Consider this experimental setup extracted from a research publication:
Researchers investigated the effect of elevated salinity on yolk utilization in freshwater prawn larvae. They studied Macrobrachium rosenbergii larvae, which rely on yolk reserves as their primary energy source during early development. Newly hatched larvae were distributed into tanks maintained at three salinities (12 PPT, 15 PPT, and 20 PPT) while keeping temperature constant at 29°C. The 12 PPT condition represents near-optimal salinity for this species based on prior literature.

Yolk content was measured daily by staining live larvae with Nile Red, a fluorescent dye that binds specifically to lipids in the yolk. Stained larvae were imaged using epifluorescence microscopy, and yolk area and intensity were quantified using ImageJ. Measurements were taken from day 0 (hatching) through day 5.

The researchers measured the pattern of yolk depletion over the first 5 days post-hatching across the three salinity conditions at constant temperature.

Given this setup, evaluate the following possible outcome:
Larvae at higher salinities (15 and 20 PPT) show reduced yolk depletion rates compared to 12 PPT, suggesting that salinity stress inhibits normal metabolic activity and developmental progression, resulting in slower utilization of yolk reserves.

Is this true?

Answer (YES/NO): NO